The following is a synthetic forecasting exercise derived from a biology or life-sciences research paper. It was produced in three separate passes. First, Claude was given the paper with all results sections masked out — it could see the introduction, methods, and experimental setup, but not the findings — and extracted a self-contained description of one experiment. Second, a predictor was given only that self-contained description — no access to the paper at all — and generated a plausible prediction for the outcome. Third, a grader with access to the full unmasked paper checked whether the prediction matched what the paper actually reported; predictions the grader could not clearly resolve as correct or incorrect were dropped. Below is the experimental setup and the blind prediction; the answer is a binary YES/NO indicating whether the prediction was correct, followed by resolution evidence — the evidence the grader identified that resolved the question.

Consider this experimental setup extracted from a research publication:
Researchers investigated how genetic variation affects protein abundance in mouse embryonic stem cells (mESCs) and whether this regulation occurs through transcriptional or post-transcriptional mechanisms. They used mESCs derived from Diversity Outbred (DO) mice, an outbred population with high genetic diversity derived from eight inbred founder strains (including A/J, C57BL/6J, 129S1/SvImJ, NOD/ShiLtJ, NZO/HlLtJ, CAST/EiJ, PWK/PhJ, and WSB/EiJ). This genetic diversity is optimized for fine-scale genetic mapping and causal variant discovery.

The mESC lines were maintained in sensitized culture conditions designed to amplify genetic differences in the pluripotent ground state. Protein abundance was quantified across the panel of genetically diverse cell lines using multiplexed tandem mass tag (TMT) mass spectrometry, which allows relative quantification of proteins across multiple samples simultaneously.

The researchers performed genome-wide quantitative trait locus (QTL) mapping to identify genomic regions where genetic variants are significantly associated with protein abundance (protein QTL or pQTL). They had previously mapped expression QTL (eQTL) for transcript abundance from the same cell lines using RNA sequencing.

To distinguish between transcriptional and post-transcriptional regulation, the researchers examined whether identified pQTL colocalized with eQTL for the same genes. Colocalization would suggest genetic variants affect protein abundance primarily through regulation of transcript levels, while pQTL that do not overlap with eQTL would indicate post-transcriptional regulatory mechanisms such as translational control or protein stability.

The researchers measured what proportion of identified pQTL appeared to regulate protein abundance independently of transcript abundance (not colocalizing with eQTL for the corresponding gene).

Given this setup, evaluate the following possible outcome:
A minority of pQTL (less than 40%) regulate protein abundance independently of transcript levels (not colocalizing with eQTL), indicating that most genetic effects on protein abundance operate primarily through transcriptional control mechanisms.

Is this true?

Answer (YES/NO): YES